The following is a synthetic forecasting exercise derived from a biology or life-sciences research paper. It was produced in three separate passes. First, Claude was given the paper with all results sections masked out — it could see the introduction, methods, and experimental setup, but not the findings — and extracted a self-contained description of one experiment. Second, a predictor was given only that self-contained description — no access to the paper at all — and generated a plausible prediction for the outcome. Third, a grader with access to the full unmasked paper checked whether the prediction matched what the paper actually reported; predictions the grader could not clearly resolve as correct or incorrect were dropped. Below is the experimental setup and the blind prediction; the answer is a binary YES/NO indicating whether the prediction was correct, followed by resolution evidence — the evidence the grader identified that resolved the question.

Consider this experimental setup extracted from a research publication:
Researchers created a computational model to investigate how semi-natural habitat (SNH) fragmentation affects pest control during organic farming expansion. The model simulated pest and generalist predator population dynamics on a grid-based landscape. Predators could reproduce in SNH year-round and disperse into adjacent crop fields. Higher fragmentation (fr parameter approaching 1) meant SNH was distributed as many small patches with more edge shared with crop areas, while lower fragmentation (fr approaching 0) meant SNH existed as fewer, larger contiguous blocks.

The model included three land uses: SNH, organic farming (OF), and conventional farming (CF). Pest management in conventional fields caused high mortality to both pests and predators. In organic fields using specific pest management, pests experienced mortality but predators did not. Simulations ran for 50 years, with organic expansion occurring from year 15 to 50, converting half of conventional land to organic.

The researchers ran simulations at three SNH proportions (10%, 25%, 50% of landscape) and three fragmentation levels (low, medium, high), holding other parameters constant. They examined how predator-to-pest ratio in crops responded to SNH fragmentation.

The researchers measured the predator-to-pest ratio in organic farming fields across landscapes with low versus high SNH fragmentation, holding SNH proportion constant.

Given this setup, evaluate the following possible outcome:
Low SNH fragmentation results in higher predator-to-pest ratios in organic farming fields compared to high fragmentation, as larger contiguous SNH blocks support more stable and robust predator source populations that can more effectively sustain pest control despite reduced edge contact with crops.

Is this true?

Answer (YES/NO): NO